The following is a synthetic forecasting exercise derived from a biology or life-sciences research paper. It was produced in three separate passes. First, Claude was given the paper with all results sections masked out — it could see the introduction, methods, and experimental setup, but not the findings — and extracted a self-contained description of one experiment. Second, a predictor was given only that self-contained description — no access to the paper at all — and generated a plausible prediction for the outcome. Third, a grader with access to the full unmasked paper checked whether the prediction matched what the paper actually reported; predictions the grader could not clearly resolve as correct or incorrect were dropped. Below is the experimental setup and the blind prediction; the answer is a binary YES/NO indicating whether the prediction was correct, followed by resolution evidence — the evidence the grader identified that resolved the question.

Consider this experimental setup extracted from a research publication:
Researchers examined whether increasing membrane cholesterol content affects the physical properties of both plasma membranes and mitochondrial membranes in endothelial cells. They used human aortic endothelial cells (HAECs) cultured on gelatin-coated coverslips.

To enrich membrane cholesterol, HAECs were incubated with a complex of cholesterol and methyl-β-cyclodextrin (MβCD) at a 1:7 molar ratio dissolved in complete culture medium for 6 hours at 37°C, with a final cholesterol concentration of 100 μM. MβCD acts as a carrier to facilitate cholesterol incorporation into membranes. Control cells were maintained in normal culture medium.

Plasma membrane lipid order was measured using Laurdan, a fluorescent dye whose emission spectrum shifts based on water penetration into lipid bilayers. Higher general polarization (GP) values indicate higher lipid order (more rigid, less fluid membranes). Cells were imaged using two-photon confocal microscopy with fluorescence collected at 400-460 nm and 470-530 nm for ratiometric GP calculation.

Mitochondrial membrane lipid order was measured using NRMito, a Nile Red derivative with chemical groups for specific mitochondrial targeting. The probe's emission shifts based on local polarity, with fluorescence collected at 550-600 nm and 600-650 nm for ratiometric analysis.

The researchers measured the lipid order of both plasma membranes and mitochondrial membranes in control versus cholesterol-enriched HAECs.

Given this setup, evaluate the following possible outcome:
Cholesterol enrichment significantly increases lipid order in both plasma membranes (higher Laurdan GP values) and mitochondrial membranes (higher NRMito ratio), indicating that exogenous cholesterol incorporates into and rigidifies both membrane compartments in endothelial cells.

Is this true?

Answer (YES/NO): YES